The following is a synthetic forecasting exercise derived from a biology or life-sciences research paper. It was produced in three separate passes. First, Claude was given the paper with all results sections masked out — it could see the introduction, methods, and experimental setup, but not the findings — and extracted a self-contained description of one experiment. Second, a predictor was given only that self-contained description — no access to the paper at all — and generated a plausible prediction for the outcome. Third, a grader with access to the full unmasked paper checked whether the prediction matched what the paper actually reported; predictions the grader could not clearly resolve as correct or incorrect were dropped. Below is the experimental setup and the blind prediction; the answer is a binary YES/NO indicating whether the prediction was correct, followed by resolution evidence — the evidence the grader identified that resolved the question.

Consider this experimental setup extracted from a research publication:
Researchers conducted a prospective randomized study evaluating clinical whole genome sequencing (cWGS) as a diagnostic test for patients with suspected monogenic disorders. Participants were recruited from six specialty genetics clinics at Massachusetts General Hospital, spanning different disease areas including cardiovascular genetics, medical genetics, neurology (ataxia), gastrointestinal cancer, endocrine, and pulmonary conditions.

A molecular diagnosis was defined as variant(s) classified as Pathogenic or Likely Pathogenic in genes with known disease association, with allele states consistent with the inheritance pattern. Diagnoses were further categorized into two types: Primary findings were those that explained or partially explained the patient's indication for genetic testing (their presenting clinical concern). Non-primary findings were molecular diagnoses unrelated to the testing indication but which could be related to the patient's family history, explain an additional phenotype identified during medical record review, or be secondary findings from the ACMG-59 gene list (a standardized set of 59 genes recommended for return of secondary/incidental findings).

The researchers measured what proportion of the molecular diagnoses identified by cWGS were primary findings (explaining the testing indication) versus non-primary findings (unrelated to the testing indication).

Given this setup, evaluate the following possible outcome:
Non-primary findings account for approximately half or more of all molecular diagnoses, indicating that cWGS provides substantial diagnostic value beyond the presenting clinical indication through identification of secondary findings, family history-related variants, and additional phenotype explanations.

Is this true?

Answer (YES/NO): NO